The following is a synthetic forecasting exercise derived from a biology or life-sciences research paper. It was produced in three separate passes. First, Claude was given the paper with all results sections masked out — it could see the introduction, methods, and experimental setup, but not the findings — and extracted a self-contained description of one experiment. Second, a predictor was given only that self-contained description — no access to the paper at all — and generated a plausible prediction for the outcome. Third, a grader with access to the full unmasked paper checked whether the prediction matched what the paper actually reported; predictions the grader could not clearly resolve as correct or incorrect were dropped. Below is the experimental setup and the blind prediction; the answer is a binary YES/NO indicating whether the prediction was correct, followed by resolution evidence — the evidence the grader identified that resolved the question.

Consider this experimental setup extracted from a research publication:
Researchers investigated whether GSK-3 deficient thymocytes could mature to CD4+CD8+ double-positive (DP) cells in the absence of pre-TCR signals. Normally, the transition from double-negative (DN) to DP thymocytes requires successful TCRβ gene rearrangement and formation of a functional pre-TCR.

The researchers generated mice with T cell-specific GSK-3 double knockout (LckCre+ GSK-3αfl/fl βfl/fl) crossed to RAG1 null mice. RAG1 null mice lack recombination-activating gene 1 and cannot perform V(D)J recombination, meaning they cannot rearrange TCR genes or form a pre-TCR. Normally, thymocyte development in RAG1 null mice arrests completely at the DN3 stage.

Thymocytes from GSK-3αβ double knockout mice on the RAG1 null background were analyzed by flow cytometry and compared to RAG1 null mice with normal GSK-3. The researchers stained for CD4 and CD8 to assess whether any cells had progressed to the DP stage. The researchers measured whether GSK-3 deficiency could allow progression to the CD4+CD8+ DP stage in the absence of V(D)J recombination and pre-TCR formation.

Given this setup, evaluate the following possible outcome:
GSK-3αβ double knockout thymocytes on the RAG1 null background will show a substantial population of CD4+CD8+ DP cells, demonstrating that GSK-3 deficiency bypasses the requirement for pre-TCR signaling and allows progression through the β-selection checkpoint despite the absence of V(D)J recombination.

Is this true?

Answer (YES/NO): YES